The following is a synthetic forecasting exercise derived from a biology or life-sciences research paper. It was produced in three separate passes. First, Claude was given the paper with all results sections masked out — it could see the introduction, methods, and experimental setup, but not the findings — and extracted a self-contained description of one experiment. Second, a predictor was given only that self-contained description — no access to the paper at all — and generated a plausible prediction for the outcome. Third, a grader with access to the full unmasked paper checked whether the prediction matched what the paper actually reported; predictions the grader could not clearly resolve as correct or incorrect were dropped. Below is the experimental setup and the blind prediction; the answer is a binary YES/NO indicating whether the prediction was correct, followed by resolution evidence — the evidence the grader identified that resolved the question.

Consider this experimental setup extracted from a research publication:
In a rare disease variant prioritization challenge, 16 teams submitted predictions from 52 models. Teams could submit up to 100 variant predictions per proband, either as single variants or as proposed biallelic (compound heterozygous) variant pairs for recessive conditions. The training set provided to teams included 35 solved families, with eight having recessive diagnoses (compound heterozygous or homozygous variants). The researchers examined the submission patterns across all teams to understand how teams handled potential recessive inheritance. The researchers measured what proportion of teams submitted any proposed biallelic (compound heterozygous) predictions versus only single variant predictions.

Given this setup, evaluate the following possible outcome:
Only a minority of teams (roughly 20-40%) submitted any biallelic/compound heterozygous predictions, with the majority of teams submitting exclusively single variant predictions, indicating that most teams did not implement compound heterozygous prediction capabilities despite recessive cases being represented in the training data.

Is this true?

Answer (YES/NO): NO